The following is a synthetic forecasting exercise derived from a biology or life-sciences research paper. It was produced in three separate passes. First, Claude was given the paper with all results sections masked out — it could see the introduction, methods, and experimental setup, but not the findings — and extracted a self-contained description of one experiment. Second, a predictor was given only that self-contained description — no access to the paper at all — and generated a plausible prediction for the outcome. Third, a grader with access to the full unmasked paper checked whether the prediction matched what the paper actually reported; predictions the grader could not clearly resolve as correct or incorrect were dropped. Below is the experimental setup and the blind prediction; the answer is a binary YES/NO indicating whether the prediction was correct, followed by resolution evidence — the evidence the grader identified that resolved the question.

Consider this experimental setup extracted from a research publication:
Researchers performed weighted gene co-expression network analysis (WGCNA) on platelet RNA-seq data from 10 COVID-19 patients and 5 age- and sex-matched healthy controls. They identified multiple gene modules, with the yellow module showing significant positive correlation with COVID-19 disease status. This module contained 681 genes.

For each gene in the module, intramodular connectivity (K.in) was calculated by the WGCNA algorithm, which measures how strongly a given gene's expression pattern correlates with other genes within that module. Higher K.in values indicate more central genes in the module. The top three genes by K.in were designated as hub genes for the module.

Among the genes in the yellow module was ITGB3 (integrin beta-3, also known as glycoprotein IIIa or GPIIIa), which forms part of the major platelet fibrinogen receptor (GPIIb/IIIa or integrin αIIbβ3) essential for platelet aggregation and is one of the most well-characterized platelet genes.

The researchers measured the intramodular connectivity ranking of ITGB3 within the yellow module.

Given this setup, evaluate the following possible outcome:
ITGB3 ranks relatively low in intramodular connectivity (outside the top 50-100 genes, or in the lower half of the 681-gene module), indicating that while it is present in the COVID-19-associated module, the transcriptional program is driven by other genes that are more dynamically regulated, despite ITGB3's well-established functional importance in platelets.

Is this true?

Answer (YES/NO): NO